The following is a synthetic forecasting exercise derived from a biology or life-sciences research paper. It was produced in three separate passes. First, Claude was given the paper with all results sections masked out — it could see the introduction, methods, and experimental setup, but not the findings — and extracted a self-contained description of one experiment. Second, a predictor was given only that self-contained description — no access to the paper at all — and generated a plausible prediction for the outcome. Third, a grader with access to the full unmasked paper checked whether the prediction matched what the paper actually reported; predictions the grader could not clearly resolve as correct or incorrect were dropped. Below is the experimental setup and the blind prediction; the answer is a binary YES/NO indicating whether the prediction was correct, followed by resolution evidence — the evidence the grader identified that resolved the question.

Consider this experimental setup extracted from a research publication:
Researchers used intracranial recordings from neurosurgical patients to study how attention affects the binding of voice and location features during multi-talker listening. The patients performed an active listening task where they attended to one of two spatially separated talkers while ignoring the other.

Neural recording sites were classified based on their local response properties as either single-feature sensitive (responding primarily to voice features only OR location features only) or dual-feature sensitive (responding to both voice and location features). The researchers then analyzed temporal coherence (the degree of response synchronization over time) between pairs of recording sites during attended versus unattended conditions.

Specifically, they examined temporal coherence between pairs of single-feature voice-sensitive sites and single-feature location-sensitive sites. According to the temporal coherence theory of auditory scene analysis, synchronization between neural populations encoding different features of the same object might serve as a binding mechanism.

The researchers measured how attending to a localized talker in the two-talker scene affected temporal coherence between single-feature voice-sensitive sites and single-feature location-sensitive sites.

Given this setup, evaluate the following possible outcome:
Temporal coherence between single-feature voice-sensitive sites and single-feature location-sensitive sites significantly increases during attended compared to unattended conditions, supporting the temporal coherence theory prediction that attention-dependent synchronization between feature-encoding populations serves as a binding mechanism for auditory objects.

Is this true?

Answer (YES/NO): YES